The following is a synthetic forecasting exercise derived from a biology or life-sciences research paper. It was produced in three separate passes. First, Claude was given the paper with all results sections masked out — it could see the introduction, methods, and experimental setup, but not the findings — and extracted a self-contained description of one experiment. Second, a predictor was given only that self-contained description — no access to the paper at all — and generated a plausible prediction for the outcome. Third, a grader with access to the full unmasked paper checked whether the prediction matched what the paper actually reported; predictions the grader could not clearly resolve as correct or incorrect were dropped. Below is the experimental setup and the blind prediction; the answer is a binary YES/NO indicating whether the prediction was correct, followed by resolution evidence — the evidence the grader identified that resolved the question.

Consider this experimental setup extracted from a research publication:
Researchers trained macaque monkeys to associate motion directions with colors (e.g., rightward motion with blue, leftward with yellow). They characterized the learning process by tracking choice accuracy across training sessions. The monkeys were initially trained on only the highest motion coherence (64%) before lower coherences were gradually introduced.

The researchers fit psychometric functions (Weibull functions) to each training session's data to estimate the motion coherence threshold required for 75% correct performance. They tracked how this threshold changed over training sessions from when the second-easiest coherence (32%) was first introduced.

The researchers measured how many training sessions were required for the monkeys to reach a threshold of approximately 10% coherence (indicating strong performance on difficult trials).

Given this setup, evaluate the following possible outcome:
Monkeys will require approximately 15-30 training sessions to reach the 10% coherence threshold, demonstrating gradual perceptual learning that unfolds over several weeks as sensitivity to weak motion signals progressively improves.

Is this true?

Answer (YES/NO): NO